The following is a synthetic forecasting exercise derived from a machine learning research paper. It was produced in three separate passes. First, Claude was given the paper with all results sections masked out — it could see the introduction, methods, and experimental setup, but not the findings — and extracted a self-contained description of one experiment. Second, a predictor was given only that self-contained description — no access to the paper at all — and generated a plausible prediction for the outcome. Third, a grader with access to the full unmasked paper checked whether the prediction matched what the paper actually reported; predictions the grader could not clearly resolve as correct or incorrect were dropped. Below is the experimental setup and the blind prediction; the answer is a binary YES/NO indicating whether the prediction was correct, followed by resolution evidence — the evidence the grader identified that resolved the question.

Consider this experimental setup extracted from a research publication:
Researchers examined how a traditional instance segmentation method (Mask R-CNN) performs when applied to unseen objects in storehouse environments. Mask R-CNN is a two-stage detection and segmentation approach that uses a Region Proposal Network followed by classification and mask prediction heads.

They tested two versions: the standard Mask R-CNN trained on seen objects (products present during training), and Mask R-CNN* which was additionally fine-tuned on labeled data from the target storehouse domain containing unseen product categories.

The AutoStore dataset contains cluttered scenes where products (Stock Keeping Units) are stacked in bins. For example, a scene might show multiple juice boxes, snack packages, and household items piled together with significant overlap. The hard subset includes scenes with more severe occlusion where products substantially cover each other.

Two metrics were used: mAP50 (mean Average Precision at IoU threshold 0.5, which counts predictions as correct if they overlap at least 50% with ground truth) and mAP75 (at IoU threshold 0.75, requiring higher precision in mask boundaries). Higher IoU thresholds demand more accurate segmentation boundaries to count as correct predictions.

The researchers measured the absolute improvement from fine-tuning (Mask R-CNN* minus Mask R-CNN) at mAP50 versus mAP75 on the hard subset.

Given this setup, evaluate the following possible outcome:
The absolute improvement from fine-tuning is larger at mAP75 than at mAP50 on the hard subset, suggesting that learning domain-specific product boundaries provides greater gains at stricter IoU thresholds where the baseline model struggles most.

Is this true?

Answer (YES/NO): YES